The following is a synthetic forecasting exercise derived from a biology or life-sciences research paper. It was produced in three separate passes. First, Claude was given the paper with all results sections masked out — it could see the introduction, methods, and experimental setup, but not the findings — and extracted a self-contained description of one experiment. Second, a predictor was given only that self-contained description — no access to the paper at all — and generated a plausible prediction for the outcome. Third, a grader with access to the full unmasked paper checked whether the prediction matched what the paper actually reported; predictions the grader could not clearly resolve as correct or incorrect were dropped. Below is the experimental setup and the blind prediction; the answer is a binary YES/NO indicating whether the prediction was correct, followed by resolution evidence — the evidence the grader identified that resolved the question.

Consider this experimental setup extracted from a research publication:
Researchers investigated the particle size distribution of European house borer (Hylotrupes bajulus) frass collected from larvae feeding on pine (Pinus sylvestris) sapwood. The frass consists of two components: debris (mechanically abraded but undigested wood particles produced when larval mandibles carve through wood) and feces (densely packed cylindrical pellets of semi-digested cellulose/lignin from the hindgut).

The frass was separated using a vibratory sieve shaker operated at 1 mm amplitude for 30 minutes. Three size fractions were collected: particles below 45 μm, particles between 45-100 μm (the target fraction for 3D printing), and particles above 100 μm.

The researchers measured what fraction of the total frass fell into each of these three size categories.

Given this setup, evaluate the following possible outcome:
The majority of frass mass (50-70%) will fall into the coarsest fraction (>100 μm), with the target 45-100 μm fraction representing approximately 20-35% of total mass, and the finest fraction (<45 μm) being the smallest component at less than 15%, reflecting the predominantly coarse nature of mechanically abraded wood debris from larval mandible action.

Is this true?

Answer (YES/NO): NO